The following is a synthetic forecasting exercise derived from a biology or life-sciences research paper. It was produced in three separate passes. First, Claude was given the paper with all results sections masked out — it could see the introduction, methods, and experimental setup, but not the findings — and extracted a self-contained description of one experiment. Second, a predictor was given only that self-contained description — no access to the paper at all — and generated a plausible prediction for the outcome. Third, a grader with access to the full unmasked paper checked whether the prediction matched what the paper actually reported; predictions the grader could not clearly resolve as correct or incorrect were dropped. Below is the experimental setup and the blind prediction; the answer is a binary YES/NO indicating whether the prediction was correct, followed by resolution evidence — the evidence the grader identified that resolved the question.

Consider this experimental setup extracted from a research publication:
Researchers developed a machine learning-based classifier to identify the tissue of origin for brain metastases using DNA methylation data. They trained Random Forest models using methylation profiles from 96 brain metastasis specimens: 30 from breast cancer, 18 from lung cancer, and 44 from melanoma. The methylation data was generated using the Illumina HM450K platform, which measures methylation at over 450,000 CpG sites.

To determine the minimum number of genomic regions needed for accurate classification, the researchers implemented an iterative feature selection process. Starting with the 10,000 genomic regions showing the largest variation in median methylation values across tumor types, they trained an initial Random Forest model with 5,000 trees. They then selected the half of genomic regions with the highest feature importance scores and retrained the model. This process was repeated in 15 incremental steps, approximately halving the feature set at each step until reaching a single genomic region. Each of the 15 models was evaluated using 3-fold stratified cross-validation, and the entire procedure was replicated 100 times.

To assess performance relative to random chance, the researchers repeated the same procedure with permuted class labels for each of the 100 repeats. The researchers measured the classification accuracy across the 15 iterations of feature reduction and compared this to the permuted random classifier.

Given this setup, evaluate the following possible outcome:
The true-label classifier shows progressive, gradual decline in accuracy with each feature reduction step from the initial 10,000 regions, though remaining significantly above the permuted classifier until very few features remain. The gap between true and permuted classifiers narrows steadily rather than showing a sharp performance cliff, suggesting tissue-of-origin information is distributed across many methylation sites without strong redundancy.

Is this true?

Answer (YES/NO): NO